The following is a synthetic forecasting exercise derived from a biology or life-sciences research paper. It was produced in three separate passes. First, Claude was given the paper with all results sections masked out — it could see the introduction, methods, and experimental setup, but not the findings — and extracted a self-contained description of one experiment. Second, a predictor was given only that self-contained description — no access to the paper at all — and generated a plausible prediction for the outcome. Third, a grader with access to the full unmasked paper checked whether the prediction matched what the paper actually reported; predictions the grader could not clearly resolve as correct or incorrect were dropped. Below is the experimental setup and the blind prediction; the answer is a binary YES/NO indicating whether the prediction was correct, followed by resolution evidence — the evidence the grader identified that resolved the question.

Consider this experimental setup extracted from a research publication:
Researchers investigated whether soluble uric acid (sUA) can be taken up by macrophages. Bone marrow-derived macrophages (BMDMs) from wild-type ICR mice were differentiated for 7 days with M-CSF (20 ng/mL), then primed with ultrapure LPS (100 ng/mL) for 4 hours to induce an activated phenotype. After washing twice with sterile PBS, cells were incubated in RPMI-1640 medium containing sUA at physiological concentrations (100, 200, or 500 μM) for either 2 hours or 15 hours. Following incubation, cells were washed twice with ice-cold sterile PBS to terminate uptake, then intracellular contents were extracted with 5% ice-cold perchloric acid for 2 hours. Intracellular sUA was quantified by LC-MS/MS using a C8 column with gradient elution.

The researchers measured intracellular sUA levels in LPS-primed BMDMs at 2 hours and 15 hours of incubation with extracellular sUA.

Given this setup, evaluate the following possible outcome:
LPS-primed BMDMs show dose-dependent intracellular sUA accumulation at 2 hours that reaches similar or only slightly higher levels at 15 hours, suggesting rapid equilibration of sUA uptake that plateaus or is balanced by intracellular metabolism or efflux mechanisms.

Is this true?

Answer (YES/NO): NO